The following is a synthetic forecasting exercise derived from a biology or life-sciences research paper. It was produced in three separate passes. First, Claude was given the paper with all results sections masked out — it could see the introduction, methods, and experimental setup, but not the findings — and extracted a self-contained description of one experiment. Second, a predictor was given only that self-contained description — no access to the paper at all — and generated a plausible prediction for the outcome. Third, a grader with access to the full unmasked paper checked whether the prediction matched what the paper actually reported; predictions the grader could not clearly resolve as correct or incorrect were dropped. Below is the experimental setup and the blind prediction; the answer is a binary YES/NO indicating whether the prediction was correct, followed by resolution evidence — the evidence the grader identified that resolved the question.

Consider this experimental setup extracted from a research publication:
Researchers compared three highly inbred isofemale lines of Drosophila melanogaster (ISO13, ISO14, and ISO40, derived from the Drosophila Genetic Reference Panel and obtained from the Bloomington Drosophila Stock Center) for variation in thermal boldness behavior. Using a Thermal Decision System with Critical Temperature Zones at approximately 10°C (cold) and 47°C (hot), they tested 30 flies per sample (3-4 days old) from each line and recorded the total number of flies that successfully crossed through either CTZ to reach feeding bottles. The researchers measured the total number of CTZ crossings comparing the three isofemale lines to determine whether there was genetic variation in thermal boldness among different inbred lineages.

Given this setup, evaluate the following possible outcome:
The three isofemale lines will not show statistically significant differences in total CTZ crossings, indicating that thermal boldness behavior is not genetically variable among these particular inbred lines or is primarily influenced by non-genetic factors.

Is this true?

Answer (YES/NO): NO